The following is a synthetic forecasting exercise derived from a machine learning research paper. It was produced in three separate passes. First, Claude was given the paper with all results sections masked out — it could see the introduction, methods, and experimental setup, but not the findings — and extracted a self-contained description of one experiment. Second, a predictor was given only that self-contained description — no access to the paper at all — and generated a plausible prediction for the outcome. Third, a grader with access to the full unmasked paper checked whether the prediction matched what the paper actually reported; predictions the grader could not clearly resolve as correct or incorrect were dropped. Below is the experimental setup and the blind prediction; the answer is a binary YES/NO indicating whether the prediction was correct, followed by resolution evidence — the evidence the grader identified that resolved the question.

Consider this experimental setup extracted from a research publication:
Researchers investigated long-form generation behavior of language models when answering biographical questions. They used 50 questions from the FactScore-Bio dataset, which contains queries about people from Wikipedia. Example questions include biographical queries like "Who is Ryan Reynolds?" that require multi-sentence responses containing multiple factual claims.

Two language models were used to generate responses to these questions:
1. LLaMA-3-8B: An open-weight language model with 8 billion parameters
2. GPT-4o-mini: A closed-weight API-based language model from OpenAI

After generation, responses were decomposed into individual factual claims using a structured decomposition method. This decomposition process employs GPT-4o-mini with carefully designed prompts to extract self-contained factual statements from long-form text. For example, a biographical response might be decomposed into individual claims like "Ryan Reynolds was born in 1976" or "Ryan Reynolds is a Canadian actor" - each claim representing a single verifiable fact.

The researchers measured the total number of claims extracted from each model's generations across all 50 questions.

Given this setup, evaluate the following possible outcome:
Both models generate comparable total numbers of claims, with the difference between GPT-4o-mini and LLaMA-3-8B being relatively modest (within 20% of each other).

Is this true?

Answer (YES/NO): NO